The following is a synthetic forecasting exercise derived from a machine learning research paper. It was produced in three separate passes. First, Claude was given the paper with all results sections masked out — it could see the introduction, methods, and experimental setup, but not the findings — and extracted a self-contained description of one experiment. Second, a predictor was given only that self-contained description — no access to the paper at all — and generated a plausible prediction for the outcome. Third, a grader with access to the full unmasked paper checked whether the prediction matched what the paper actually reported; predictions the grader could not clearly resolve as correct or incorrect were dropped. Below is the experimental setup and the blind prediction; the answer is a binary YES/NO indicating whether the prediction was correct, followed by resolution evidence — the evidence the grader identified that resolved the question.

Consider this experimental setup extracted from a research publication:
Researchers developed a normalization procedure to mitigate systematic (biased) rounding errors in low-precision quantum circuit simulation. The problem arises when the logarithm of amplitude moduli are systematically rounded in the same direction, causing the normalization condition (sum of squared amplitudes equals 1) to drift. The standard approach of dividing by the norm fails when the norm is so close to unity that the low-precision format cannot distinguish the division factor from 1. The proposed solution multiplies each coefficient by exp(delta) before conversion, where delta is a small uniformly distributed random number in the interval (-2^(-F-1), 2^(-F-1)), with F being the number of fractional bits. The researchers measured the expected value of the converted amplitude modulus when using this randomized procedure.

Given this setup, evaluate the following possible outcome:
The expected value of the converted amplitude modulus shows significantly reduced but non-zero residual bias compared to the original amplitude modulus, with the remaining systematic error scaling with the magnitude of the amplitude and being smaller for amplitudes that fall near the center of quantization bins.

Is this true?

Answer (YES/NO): NO